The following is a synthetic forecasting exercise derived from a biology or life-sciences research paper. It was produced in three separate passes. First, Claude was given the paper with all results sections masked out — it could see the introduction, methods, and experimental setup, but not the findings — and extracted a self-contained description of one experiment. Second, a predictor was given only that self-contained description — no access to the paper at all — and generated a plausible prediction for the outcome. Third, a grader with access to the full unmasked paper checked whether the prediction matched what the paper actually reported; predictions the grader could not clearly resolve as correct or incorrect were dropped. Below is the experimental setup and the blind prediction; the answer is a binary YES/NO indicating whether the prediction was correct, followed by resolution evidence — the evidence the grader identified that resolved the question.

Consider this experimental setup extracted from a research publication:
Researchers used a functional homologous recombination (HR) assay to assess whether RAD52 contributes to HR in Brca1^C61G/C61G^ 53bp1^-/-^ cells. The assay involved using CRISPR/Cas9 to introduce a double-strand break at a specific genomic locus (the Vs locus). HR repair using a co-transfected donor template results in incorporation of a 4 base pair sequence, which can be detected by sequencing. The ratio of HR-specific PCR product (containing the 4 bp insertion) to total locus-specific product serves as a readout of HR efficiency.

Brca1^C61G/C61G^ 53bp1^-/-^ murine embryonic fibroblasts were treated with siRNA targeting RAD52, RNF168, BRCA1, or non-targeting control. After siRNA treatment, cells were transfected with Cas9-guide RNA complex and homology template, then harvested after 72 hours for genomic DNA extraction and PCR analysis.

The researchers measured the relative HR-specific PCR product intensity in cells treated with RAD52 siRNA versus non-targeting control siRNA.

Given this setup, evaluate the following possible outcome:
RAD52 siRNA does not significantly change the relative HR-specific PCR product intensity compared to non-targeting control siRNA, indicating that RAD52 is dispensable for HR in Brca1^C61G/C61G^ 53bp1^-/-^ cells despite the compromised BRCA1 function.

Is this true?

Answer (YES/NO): NO